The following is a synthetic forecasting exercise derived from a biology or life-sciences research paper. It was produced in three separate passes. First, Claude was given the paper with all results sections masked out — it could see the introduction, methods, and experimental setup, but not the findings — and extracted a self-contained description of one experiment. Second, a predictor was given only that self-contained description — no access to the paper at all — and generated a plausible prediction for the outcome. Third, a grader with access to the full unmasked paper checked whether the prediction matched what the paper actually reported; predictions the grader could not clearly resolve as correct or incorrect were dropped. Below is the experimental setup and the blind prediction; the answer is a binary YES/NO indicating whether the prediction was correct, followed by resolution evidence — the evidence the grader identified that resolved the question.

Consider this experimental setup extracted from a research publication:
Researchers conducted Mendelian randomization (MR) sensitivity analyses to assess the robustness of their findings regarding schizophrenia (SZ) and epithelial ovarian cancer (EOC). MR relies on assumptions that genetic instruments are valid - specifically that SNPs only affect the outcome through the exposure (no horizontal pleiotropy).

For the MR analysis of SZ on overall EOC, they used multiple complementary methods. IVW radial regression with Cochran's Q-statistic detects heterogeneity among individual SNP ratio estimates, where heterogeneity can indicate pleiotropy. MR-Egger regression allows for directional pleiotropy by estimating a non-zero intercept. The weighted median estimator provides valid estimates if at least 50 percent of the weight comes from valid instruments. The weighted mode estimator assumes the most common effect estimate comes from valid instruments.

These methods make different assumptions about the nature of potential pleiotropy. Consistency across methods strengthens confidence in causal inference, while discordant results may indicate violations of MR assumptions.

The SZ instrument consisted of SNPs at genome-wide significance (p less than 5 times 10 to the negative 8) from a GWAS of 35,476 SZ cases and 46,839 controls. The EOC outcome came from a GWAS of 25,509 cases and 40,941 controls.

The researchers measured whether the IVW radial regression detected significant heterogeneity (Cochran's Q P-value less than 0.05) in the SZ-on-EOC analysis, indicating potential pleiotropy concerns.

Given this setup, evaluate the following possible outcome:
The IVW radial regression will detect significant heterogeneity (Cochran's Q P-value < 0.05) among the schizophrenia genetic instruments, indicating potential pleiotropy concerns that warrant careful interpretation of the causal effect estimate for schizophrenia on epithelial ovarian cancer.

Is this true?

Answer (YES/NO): NO